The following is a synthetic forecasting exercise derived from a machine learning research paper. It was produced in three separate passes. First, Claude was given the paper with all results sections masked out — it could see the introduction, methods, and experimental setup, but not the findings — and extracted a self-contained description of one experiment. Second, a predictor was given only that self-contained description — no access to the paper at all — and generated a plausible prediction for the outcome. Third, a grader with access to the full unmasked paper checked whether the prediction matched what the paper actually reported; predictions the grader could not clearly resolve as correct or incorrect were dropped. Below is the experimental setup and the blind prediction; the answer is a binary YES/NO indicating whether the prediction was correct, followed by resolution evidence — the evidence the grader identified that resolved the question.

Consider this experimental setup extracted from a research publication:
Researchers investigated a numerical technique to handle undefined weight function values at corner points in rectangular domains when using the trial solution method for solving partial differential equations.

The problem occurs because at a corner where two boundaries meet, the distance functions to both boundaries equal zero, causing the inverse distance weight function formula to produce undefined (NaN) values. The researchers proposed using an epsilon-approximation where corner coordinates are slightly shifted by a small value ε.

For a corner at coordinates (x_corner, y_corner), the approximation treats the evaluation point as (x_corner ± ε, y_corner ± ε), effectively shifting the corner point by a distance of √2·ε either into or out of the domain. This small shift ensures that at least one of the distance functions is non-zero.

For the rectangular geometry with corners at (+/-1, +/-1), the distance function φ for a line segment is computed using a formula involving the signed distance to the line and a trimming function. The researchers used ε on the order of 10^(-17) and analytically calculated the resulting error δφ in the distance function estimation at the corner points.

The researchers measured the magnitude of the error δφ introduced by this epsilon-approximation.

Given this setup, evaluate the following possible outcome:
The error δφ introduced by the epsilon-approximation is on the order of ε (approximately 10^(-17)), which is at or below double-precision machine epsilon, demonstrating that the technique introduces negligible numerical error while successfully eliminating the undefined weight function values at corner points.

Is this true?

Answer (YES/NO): YES